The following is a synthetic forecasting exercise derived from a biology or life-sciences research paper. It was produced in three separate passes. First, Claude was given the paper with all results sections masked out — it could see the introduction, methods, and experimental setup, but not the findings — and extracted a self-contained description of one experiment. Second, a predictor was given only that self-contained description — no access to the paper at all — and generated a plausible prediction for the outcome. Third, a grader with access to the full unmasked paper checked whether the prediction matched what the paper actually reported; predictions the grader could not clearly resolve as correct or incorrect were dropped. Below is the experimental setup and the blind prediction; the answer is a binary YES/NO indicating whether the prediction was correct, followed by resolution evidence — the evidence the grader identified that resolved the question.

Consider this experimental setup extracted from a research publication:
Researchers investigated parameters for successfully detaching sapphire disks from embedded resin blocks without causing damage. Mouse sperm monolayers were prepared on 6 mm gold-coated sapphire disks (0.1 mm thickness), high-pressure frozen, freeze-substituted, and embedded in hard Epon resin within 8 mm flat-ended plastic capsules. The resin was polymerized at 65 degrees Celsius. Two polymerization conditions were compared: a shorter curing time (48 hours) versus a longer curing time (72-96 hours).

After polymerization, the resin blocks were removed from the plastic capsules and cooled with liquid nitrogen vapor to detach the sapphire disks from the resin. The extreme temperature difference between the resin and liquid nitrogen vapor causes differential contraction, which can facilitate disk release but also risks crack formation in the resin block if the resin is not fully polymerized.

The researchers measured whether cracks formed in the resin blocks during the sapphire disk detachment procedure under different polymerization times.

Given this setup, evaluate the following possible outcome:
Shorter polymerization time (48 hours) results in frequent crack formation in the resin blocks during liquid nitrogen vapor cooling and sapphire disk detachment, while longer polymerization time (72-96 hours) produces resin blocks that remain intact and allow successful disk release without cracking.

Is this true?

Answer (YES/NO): YES